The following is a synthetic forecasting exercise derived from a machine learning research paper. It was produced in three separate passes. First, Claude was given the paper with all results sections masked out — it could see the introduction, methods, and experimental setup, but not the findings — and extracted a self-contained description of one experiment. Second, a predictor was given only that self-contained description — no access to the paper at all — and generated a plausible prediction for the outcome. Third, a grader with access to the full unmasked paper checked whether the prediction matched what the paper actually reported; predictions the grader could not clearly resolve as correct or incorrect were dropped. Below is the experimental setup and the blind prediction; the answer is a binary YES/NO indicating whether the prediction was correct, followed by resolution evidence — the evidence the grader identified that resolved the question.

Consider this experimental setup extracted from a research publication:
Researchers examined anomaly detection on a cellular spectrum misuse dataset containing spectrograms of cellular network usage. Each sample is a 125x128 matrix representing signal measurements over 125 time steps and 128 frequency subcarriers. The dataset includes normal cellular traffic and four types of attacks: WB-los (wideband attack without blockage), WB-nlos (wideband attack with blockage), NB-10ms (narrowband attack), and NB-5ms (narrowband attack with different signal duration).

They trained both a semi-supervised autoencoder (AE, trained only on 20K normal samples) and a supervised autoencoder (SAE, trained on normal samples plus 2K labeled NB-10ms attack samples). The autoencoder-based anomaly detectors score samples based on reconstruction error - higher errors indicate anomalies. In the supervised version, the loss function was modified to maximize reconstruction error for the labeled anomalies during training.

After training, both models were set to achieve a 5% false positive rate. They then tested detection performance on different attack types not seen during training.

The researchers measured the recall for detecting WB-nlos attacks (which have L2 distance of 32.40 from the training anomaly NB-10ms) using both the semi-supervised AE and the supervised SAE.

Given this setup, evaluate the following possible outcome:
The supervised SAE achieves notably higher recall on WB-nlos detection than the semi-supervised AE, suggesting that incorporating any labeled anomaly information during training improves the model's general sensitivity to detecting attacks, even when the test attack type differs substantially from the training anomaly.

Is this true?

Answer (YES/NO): NO